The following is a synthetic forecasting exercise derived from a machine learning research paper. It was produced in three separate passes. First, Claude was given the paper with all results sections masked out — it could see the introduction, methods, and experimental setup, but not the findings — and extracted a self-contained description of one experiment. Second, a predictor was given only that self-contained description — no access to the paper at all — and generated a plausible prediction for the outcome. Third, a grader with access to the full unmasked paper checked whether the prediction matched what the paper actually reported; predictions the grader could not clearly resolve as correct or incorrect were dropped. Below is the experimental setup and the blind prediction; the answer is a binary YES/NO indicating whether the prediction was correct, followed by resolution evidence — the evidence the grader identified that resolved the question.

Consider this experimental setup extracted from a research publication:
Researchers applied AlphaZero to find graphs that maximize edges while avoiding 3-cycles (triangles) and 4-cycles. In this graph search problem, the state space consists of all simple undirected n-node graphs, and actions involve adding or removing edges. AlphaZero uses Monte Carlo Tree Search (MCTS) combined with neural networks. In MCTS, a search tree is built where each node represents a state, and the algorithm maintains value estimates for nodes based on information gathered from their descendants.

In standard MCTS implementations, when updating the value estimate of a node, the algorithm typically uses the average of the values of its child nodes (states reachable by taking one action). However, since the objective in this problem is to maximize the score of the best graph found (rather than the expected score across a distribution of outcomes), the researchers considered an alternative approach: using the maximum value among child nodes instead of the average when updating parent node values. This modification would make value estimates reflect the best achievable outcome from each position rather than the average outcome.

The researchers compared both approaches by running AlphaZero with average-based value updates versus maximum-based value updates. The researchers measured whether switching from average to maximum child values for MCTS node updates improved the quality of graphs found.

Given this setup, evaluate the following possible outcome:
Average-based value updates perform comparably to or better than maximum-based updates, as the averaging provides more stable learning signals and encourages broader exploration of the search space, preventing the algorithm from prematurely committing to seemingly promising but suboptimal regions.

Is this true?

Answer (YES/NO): YES